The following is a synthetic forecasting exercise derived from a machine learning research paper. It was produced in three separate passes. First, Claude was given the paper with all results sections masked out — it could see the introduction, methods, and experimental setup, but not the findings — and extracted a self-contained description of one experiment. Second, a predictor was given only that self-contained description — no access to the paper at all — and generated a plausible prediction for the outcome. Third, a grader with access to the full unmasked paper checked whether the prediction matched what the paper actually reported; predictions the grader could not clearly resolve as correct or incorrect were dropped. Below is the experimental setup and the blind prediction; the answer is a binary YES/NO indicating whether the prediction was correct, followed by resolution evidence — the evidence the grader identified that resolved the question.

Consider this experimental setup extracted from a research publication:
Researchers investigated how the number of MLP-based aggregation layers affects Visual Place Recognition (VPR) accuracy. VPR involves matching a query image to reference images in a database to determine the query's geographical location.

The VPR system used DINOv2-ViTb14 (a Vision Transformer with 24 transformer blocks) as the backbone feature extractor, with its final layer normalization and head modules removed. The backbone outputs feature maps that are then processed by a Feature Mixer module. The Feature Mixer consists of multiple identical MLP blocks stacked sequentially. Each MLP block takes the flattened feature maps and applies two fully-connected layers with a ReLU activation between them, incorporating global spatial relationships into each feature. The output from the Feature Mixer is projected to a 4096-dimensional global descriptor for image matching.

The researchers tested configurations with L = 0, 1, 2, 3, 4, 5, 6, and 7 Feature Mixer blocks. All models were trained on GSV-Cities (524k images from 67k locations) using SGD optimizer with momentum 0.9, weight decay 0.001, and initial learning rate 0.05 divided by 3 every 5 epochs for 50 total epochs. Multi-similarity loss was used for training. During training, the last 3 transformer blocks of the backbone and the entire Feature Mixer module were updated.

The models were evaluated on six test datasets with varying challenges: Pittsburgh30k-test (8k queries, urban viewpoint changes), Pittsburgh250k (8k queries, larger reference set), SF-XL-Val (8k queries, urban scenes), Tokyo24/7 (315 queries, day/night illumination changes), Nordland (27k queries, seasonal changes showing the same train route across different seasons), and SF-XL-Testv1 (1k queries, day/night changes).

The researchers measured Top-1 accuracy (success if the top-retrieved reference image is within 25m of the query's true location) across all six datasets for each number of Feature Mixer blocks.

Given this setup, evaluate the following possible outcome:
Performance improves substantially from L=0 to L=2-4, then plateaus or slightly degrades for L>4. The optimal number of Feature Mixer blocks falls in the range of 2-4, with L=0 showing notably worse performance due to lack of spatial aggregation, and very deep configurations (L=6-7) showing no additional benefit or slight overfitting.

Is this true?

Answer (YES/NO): NO